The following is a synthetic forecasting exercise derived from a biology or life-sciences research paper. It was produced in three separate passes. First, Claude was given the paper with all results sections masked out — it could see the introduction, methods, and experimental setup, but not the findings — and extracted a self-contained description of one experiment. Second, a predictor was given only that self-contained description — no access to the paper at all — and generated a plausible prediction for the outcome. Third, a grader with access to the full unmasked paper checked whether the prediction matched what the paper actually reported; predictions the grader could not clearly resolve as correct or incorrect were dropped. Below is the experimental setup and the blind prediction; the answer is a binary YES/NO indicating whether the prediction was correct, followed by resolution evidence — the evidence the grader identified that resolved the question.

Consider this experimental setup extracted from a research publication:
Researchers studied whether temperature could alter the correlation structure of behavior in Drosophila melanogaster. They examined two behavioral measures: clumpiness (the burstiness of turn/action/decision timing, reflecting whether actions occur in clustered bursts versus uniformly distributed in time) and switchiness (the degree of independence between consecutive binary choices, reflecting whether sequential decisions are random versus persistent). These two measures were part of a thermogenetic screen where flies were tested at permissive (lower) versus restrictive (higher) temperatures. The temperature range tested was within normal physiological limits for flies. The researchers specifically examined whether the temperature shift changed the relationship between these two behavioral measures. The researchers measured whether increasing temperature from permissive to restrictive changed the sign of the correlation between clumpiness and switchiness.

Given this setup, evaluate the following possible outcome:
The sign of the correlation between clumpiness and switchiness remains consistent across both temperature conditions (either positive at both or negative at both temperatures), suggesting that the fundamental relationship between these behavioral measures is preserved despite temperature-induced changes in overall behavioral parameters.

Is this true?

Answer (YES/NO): NO